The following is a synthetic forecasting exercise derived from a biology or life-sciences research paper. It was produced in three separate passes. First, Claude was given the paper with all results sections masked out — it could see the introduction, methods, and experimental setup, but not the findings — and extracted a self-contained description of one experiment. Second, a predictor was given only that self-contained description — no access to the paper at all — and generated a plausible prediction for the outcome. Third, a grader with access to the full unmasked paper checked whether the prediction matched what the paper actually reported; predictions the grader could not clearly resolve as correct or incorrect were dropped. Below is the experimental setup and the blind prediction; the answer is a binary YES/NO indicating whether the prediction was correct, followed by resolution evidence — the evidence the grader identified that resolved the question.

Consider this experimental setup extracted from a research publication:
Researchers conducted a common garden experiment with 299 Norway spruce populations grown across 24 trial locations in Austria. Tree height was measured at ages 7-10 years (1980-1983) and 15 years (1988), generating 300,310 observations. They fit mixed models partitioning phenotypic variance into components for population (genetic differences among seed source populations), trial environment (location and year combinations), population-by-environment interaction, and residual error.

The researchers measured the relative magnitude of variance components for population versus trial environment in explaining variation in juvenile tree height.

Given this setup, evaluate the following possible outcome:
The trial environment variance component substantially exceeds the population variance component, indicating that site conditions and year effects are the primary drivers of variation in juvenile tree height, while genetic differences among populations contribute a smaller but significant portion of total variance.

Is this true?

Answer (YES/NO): YES